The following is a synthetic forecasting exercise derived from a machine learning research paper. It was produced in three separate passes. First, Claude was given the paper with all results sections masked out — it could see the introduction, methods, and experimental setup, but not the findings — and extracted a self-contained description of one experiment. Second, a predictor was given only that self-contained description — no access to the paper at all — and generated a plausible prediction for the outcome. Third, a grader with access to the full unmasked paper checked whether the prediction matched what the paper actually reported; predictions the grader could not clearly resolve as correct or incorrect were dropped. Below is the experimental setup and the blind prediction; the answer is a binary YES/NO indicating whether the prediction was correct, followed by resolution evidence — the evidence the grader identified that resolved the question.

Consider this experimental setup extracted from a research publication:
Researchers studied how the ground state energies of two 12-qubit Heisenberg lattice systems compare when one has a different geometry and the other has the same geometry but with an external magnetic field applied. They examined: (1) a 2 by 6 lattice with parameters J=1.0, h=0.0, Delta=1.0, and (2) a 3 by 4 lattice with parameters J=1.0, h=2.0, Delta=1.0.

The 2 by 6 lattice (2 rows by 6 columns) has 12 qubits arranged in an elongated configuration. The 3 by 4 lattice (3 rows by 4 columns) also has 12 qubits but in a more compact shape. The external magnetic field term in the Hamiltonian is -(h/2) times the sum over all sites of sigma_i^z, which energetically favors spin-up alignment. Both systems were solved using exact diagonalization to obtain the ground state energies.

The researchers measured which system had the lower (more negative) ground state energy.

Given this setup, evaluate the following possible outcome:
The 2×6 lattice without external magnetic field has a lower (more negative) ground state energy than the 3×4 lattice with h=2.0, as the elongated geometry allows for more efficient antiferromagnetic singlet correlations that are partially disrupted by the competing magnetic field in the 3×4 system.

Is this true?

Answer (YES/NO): NO